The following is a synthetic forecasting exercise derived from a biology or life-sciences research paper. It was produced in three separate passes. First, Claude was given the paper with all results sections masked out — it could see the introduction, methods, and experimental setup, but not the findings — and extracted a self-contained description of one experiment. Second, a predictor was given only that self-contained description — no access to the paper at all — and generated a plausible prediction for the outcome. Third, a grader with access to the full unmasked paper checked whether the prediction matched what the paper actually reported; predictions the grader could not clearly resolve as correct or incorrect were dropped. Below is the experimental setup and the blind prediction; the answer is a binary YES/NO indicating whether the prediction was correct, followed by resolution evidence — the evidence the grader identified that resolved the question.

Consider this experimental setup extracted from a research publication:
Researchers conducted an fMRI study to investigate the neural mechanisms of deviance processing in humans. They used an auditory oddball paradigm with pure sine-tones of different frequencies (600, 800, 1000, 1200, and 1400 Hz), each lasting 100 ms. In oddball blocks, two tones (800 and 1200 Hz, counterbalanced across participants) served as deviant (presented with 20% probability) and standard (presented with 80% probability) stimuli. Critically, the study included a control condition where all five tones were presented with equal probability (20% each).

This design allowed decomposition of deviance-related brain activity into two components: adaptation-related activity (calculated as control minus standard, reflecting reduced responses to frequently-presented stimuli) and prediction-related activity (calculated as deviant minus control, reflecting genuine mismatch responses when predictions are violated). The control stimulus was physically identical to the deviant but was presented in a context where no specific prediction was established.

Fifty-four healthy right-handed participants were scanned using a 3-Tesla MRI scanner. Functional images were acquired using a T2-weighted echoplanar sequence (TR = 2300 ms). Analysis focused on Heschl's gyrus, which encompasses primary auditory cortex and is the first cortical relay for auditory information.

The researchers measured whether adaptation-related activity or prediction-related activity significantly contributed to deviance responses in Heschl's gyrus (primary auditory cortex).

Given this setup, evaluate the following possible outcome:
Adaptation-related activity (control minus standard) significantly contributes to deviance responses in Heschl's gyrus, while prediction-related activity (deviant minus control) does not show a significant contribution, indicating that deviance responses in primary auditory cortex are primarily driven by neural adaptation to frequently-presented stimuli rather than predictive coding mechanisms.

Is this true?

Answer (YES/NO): YES